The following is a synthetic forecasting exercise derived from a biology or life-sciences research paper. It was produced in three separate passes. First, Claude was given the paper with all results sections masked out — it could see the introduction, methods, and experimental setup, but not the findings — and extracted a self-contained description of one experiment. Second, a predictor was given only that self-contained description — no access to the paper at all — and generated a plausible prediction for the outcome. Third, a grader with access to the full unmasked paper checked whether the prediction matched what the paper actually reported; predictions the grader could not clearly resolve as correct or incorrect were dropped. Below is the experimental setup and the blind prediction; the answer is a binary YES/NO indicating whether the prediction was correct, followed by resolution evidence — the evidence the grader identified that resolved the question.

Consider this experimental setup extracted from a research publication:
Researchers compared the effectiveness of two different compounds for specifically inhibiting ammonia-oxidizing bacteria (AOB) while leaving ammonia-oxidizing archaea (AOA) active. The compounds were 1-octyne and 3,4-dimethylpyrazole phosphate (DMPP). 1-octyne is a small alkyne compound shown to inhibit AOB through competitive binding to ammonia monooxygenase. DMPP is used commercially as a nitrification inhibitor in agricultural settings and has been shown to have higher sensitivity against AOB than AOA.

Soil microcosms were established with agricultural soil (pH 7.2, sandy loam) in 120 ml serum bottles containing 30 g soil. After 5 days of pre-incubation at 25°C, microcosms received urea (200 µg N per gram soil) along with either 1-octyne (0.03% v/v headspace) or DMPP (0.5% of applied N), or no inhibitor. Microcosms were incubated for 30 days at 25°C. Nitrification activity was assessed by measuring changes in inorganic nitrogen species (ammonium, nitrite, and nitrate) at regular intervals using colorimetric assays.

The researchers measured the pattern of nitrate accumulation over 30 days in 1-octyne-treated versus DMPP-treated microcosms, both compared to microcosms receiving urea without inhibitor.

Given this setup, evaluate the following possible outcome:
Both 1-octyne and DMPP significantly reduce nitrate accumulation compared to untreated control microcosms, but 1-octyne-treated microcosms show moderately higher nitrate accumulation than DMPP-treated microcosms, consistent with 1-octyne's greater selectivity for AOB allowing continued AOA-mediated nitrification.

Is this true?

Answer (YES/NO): NO